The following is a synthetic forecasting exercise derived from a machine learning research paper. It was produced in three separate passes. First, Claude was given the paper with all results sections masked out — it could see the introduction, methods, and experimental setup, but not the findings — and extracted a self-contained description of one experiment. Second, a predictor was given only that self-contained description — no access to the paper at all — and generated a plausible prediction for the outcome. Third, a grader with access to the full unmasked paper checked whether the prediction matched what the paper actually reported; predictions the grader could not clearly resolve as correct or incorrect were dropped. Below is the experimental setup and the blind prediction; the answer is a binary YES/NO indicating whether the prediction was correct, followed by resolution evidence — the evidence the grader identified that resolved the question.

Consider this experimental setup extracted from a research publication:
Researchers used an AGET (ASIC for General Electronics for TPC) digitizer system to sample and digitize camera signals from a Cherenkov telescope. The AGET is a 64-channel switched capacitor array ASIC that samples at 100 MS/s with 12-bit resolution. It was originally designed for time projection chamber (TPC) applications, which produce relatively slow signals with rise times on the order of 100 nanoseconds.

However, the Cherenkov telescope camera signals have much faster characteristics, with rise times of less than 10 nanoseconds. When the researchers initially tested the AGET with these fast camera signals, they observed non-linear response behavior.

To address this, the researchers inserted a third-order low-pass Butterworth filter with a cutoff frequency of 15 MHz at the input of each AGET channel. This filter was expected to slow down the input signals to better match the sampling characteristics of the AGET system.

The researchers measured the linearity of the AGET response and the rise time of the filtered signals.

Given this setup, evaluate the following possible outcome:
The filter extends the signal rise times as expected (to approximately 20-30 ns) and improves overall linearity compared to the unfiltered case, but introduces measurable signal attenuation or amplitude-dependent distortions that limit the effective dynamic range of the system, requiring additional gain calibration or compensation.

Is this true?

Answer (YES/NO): NO